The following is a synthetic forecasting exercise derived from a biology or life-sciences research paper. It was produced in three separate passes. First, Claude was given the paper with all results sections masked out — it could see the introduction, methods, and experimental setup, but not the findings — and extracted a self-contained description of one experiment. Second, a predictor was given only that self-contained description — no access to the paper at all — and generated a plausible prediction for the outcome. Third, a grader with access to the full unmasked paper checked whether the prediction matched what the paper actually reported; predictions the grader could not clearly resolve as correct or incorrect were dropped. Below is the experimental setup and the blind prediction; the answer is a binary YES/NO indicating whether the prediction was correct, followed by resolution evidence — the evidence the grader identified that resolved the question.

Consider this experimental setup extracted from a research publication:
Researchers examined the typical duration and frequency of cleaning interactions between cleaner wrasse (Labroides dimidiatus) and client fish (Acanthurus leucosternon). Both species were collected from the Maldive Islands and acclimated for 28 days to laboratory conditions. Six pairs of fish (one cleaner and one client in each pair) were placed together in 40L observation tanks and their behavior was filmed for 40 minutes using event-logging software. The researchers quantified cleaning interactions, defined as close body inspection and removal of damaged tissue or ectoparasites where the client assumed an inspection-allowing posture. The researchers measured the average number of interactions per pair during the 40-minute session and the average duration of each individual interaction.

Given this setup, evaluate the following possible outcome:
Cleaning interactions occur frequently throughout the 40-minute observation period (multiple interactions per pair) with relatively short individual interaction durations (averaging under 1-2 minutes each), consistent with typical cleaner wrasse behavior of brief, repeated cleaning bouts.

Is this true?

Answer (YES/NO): YES